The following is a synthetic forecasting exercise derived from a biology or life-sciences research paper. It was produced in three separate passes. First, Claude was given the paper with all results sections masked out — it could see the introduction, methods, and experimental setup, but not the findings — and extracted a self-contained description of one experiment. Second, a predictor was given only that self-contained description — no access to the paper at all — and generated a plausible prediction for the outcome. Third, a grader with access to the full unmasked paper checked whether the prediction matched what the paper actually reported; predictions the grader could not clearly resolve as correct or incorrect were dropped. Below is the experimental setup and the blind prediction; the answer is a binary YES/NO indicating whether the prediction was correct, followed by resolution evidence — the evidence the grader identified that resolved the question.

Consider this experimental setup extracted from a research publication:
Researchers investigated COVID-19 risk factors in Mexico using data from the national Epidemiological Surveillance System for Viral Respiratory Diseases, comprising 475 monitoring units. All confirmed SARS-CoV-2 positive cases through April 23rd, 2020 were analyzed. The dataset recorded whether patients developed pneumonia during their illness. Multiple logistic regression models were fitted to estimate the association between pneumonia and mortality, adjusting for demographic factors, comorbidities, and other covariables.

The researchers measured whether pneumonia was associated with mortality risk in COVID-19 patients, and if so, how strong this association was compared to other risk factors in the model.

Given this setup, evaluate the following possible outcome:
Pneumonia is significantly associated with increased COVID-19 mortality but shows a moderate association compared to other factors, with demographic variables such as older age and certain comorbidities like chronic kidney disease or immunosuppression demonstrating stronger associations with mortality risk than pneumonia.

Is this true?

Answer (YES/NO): NO